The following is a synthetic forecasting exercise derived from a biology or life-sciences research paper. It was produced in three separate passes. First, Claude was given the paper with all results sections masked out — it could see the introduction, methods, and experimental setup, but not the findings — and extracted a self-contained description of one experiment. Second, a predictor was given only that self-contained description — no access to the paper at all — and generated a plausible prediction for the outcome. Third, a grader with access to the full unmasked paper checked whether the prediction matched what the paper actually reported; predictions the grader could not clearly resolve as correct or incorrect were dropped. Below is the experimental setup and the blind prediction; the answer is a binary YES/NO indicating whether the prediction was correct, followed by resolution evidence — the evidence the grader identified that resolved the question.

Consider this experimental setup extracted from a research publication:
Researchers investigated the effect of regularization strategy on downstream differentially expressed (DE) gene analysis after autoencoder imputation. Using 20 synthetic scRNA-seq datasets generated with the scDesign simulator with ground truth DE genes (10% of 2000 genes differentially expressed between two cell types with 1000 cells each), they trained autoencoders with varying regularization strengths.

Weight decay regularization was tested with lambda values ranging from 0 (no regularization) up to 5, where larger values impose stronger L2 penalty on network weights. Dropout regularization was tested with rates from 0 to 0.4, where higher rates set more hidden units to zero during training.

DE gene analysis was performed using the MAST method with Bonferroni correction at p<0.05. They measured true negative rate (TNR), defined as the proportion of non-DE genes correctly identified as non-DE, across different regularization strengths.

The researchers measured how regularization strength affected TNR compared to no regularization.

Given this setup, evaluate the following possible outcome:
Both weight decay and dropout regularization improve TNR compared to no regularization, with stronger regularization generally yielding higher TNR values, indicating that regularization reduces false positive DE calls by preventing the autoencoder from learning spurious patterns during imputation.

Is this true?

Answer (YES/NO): NO